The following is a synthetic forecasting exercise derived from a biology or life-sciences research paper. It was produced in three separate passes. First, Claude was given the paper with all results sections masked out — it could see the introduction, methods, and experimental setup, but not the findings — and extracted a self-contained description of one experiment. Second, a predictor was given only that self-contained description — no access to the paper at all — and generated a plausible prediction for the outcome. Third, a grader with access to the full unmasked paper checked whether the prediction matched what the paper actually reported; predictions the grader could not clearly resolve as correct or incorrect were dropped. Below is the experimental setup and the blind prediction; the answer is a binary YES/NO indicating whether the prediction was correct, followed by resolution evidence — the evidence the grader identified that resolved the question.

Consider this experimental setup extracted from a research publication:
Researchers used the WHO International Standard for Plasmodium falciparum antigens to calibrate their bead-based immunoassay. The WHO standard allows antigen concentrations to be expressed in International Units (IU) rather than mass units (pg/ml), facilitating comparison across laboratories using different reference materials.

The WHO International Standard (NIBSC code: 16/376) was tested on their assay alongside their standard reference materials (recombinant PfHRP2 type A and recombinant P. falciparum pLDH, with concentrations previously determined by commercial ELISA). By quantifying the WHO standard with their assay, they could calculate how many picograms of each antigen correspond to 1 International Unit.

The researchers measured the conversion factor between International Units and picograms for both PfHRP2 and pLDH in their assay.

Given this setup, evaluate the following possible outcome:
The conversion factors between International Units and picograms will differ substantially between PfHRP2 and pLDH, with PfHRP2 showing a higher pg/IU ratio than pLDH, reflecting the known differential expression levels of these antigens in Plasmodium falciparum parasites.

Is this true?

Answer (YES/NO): NO